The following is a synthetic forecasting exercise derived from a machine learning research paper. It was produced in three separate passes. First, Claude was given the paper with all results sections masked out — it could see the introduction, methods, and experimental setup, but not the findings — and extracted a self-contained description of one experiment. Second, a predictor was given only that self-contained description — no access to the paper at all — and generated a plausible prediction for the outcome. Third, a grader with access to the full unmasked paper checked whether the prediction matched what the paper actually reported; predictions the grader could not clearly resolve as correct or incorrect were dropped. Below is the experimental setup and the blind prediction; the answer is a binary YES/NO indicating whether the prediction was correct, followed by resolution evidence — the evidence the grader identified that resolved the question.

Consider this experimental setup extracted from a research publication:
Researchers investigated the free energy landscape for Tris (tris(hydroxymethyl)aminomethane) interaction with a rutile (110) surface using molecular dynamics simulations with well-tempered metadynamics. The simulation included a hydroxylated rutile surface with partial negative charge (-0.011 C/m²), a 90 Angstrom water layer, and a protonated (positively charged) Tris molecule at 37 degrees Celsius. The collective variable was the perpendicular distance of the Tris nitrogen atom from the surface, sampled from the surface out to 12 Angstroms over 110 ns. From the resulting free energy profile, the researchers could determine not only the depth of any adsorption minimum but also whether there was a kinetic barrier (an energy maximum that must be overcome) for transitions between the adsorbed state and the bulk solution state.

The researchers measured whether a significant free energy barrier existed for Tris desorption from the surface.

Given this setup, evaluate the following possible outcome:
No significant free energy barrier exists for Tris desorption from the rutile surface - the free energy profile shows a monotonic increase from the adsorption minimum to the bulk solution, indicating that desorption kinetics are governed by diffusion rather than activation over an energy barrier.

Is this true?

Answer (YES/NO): NO